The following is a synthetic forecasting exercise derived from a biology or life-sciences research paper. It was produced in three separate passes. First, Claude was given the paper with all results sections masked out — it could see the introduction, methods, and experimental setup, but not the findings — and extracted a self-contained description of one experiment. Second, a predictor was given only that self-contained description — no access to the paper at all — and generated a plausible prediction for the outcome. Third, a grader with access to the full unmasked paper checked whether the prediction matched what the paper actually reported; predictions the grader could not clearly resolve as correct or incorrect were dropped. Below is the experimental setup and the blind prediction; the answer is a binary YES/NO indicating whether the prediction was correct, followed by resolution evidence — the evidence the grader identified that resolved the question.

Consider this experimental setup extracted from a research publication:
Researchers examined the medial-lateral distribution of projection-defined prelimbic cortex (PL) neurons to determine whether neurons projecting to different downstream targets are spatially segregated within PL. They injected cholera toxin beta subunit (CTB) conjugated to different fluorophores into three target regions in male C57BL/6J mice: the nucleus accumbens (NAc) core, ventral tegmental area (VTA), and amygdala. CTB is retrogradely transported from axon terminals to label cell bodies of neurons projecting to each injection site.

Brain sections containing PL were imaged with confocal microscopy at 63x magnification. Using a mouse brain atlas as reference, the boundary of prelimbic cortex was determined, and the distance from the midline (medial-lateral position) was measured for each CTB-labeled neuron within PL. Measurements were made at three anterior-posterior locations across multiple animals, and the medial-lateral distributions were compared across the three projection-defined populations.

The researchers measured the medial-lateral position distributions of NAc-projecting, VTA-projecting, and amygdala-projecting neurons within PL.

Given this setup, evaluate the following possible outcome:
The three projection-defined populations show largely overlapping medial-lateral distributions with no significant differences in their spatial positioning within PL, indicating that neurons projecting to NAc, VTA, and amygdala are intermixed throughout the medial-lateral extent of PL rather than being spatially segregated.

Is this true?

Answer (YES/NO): NO